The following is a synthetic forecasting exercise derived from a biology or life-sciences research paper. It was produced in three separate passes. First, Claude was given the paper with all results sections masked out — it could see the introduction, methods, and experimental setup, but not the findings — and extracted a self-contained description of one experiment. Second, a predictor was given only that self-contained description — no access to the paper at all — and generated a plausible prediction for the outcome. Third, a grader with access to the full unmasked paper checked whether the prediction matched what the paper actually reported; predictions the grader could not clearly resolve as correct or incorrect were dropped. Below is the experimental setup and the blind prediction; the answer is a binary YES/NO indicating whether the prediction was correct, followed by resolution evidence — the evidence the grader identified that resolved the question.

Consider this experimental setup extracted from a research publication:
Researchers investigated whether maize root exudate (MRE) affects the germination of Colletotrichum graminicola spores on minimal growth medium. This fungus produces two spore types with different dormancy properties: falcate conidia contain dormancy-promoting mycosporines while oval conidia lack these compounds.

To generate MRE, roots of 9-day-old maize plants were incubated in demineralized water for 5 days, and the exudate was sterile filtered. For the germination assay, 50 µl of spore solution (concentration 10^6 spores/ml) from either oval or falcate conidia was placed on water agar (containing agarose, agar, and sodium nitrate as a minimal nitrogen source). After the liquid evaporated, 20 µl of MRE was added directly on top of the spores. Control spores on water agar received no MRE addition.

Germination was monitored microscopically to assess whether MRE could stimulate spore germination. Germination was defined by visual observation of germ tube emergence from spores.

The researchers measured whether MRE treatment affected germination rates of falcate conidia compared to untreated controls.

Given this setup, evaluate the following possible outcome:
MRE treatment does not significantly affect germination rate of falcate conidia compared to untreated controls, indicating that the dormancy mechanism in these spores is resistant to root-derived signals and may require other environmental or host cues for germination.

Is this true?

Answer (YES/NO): YES